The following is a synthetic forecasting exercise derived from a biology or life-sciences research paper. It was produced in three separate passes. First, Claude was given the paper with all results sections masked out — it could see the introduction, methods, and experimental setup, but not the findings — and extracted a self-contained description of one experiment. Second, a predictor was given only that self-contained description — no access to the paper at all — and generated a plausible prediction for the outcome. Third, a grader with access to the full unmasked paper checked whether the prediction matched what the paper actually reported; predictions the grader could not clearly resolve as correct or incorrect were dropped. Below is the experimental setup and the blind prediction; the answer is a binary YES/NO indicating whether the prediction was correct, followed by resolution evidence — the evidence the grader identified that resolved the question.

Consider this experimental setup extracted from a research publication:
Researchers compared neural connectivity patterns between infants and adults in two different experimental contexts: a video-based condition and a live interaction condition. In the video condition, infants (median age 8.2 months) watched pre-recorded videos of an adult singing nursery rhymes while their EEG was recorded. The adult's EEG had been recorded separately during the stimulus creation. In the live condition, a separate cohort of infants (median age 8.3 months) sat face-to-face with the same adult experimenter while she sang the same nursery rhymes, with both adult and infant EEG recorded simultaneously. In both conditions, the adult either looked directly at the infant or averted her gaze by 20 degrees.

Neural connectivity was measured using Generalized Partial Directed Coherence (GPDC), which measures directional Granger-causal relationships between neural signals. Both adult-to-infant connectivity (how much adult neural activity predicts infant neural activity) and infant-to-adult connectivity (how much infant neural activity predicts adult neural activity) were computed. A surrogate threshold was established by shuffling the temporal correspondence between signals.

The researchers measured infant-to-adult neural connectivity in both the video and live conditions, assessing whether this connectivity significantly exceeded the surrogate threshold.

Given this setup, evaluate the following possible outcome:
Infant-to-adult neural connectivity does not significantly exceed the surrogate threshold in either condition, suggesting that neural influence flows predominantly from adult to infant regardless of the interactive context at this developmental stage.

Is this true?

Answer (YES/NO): NO